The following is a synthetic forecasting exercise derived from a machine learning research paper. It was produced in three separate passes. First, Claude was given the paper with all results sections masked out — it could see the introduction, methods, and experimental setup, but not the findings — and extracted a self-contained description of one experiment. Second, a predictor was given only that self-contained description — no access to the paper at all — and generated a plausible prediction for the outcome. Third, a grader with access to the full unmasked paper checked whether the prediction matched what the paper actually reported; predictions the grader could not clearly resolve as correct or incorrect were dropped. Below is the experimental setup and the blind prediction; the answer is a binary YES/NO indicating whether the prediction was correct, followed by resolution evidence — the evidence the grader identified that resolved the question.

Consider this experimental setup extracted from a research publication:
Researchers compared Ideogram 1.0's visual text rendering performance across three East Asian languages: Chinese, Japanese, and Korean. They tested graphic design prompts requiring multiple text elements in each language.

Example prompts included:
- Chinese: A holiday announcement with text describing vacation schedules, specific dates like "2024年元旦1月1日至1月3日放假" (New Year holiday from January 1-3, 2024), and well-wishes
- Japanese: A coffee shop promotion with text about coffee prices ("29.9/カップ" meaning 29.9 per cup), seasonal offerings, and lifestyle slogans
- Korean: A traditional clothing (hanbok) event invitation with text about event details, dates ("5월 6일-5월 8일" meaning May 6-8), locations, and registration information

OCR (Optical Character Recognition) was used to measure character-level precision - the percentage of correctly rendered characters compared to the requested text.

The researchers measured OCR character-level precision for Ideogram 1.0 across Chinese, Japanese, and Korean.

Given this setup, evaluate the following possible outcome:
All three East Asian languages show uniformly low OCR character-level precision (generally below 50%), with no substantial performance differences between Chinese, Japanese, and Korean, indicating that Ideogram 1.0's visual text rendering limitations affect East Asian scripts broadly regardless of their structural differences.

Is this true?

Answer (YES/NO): YES